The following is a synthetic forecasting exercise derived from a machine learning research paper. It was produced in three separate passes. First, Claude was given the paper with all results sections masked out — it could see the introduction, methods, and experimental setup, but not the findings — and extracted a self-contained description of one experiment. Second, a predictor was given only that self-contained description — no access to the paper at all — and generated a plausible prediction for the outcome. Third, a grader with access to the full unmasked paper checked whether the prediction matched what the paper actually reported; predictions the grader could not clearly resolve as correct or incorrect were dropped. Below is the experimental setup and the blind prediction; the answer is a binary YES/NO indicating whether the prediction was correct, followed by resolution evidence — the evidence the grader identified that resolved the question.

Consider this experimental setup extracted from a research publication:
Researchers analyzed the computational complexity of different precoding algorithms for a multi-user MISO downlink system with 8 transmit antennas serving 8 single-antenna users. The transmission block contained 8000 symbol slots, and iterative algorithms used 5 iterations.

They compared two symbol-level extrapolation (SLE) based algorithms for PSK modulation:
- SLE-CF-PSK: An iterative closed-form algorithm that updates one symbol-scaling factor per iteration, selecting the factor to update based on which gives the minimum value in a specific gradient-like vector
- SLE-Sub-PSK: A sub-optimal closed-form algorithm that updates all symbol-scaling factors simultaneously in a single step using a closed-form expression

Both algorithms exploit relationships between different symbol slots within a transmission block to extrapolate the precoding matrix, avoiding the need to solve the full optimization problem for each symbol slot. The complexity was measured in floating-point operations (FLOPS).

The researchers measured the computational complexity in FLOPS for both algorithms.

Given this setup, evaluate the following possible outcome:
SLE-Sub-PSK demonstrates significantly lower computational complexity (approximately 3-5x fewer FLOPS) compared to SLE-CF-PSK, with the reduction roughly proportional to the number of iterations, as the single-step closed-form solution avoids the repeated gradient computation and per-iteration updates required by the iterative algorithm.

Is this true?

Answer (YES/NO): NO